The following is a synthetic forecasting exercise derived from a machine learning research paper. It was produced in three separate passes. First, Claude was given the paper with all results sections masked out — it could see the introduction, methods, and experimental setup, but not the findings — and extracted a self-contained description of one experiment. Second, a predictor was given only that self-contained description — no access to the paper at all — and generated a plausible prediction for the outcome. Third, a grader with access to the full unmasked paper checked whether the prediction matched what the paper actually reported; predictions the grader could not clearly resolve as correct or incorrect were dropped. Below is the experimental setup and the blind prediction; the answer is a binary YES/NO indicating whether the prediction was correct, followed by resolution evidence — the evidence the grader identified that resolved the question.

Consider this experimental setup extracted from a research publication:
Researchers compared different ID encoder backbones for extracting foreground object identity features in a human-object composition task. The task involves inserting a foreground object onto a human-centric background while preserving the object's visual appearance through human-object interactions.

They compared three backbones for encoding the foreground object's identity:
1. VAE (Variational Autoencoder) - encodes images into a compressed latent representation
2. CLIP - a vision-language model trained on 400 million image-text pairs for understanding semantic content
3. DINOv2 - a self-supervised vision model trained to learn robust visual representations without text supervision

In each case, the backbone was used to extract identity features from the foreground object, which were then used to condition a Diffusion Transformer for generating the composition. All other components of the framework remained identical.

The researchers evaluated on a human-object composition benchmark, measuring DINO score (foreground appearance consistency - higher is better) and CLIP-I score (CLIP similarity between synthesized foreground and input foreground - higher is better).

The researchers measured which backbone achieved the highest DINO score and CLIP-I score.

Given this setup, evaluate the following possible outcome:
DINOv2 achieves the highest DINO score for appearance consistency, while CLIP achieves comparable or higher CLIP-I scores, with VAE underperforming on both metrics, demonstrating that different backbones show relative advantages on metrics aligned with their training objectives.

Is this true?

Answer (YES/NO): NO